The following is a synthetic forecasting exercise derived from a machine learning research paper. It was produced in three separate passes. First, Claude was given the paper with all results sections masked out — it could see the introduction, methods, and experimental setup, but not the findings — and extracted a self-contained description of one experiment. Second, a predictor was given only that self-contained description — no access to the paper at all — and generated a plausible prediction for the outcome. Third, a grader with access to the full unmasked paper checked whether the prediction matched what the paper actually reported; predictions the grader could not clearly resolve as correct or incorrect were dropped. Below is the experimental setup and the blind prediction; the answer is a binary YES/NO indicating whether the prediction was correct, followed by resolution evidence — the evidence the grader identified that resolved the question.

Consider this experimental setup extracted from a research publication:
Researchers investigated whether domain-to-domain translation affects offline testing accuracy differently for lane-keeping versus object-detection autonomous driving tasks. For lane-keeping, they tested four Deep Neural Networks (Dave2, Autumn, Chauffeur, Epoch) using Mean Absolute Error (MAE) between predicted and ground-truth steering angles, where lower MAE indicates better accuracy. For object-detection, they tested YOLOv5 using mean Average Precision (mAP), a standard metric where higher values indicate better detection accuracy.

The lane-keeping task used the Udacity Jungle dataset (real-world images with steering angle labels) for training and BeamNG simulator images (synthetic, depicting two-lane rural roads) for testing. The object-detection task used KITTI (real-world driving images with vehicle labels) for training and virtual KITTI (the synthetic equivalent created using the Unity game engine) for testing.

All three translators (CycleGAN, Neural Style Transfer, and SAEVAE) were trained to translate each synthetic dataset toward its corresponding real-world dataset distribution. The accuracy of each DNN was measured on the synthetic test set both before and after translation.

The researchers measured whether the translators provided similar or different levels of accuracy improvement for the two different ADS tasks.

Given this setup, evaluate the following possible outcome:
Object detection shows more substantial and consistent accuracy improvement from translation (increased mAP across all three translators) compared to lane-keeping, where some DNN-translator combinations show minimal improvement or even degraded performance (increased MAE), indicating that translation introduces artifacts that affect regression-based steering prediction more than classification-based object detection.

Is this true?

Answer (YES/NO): NO